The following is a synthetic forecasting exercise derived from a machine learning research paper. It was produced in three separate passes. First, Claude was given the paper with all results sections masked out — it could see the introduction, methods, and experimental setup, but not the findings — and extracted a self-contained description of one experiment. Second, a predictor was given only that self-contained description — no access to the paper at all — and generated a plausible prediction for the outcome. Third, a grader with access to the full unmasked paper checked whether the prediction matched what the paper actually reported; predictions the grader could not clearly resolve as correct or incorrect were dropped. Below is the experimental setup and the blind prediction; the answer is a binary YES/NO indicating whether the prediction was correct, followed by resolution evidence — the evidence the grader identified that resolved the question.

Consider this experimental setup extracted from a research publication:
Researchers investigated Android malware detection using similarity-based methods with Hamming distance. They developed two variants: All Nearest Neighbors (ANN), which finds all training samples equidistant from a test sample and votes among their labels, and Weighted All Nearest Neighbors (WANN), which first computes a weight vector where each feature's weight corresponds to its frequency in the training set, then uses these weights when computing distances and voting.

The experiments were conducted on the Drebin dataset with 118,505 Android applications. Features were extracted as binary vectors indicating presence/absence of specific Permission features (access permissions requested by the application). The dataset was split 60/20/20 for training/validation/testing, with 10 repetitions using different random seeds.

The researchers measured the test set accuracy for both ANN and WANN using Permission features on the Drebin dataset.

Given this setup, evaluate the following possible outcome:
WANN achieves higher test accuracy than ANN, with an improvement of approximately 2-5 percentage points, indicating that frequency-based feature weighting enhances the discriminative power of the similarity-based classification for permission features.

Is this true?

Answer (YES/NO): NO